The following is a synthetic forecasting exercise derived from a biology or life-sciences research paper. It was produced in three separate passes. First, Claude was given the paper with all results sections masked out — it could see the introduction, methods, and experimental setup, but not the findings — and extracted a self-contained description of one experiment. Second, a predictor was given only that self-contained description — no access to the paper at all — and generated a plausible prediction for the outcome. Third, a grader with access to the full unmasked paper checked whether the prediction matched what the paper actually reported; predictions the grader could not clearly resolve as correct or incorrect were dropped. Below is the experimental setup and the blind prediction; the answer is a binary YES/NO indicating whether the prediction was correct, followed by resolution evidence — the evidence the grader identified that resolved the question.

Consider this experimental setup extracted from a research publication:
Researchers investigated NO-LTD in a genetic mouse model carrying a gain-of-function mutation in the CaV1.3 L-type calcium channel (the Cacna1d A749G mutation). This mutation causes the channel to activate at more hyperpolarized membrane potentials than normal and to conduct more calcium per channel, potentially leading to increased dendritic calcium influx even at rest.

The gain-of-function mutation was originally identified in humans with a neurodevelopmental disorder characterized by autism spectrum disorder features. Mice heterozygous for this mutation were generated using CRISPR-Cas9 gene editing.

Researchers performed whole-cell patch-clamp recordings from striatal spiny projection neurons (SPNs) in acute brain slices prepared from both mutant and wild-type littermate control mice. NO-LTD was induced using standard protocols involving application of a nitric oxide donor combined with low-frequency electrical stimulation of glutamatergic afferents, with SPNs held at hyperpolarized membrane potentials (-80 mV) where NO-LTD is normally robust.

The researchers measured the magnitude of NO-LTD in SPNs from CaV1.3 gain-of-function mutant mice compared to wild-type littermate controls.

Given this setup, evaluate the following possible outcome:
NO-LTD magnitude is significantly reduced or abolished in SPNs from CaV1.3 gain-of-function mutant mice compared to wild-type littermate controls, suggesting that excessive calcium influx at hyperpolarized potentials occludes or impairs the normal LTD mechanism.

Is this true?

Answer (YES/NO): YES